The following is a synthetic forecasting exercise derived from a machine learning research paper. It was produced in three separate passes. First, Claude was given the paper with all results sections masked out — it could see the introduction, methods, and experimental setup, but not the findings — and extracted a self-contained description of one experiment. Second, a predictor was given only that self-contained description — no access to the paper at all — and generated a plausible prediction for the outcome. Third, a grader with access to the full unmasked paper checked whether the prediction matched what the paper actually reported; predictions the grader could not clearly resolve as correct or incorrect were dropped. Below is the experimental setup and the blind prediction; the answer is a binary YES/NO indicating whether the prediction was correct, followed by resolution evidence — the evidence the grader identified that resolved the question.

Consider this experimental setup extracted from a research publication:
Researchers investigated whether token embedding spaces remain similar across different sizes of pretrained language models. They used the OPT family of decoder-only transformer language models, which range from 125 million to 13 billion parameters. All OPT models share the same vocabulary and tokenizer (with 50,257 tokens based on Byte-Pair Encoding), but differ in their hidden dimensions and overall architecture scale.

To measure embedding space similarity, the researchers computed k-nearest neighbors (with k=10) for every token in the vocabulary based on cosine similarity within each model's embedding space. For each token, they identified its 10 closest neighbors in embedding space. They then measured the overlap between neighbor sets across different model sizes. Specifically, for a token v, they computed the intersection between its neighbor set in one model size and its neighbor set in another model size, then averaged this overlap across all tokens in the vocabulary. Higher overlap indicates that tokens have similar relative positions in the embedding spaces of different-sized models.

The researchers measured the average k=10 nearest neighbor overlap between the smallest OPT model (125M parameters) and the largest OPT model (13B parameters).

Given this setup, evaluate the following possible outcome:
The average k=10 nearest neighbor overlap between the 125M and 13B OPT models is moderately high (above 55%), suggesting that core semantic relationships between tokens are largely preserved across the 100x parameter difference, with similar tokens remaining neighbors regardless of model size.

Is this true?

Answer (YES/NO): NO